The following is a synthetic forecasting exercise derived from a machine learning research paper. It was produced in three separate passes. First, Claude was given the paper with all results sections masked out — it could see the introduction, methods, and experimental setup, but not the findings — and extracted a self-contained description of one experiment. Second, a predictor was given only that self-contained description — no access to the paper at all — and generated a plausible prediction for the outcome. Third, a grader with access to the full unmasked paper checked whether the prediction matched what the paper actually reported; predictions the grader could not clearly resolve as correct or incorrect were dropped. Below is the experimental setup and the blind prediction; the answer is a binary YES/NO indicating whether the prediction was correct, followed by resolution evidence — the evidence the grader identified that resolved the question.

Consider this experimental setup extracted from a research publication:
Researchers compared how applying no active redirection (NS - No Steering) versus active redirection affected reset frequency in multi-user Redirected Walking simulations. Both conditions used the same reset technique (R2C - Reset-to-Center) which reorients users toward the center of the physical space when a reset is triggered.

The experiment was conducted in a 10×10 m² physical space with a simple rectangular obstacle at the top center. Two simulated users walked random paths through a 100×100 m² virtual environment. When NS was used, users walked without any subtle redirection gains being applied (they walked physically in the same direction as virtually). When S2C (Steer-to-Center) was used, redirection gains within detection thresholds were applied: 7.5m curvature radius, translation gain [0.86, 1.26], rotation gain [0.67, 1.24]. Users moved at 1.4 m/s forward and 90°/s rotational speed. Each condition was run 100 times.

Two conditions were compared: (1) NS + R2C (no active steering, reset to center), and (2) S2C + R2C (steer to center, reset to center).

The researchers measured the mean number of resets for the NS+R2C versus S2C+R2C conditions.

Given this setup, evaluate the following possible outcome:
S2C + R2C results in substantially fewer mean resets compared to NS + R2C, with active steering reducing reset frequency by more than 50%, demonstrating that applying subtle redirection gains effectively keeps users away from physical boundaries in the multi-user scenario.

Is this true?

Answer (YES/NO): NO